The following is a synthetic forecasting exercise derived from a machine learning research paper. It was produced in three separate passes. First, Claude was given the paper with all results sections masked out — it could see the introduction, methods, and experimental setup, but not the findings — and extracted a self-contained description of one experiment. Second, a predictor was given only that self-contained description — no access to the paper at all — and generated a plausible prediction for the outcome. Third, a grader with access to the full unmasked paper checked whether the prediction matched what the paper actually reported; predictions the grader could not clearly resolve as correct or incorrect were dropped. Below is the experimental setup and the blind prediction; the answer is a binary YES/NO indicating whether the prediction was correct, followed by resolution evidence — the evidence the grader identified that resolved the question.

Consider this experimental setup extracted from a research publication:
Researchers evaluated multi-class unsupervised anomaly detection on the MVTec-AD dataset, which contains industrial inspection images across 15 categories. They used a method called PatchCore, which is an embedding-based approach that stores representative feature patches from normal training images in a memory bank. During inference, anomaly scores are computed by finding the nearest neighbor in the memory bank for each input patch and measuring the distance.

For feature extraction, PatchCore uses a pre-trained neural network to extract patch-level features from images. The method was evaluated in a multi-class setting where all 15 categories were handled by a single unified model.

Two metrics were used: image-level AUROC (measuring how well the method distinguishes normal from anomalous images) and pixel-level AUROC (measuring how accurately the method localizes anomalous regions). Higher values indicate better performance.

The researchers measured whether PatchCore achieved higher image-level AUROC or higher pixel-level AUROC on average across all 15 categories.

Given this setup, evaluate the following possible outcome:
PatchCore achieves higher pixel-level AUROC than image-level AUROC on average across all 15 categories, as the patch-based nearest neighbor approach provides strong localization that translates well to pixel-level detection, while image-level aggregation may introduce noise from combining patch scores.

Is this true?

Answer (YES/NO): NO